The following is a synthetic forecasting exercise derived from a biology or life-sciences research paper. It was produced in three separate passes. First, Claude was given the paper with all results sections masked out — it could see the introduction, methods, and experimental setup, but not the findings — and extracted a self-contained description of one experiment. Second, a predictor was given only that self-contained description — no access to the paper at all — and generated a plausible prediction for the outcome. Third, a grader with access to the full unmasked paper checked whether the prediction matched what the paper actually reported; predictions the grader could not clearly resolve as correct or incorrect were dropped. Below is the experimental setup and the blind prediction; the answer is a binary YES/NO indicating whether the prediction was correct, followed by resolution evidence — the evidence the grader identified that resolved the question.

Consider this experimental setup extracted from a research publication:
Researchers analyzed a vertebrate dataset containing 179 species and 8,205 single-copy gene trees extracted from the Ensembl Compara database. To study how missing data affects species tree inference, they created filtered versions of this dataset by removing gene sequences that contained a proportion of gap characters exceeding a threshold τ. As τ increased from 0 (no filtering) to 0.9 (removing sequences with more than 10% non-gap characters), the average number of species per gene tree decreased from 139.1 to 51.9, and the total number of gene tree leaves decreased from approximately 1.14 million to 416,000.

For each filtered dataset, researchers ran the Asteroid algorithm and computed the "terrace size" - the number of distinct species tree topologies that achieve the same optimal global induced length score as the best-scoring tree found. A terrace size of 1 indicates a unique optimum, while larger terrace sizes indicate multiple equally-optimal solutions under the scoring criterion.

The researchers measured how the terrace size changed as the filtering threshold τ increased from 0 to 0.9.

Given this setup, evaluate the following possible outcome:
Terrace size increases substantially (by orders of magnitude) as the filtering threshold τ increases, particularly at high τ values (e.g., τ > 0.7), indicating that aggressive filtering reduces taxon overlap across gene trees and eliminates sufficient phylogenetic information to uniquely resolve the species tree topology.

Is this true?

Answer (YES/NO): YES